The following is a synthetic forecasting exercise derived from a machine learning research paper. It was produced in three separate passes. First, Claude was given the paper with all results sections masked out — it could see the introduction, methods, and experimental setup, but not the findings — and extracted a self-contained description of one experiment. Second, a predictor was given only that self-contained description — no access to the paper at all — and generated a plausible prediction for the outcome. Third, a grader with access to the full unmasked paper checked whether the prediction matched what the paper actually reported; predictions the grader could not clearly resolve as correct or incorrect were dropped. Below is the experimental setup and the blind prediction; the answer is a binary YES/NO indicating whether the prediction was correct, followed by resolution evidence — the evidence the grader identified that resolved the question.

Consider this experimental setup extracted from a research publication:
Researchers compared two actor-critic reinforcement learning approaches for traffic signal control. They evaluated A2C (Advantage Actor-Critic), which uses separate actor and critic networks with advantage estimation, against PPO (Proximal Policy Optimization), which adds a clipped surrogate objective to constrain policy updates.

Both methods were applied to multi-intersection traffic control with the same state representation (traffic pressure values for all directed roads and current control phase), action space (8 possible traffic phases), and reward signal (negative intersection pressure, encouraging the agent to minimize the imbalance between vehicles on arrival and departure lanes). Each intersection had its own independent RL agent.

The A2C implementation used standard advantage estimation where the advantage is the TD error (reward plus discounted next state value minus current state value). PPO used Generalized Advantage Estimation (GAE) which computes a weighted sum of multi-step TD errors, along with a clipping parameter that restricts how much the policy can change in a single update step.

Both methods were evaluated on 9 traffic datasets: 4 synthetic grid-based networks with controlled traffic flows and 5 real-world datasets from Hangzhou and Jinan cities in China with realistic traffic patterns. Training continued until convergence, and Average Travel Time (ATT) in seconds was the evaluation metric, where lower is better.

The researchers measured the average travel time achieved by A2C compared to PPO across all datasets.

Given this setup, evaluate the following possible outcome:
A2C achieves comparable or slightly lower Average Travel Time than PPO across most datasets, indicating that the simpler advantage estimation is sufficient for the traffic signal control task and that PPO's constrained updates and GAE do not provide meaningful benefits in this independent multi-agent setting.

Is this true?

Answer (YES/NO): NO